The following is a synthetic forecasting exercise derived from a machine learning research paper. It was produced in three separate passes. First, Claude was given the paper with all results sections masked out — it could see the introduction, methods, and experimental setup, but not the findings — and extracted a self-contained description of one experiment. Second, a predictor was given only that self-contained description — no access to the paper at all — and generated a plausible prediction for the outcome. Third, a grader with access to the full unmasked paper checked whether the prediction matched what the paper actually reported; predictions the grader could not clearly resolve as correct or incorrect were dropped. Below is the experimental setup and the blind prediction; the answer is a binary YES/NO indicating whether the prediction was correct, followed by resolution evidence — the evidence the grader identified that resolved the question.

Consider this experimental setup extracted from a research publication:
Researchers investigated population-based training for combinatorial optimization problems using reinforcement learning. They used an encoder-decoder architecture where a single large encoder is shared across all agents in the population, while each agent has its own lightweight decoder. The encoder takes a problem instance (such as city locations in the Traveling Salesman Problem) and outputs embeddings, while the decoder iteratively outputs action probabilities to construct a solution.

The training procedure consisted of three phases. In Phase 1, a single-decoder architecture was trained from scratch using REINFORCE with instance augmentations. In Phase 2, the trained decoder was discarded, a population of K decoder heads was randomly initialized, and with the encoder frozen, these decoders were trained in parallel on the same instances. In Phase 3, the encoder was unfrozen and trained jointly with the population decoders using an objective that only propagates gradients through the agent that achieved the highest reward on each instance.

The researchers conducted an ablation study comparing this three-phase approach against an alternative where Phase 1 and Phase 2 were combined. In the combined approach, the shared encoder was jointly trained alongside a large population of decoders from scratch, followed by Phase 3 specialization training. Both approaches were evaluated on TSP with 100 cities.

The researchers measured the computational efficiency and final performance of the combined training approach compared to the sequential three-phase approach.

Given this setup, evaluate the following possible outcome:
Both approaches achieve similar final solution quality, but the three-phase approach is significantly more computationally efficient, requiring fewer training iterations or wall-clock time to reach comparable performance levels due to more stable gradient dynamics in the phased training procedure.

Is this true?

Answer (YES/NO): NO